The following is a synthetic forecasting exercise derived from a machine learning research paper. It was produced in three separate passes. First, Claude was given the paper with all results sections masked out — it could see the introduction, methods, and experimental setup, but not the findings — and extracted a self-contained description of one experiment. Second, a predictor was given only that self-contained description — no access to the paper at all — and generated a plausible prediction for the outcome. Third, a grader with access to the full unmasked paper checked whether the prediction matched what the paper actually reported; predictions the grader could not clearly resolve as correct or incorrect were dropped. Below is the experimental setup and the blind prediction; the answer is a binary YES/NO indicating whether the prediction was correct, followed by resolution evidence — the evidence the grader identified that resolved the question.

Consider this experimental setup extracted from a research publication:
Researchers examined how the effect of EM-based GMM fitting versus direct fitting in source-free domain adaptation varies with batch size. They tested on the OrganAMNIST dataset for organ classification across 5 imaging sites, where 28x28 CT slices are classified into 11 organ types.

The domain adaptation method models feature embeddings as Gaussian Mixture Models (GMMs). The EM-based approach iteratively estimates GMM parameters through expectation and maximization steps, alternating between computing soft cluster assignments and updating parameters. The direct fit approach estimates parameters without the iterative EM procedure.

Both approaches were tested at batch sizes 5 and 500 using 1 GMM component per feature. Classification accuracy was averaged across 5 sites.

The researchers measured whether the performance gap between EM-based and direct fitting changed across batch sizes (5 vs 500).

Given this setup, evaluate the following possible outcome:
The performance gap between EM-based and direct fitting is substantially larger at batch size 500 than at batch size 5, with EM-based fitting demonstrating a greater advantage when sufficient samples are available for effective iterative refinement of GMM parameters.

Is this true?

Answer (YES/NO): NO